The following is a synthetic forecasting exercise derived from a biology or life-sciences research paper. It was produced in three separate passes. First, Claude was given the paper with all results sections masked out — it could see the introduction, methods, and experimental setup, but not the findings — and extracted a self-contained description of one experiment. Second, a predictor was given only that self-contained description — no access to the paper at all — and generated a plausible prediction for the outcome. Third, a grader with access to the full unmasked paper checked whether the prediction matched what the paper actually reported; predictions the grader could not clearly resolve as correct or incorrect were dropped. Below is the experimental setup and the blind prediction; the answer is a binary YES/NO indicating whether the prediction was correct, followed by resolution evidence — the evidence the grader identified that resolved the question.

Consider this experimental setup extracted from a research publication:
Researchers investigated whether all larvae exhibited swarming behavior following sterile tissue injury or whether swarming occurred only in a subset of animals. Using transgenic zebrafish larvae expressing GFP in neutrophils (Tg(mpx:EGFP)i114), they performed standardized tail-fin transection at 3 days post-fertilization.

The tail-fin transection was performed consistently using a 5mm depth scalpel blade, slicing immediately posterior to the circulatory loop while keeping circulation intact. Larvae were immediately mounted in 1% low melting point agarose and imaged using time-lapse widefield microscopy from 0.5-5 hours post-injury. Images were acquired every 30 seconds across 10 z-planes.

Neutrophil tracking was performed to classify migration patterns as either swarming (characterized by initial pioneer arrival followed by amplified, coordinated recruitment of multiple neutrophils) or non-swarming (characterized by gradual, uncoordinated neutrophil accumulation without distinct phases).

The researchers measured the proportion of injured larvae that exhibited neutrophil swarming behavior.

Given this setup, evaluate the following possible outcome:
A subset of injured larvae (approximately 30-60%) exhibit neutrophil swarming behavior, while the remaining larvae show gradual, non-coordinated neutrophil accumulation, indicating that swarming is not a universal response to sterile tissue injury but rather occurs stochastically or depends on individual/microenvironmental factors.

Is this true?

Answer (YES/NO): YES